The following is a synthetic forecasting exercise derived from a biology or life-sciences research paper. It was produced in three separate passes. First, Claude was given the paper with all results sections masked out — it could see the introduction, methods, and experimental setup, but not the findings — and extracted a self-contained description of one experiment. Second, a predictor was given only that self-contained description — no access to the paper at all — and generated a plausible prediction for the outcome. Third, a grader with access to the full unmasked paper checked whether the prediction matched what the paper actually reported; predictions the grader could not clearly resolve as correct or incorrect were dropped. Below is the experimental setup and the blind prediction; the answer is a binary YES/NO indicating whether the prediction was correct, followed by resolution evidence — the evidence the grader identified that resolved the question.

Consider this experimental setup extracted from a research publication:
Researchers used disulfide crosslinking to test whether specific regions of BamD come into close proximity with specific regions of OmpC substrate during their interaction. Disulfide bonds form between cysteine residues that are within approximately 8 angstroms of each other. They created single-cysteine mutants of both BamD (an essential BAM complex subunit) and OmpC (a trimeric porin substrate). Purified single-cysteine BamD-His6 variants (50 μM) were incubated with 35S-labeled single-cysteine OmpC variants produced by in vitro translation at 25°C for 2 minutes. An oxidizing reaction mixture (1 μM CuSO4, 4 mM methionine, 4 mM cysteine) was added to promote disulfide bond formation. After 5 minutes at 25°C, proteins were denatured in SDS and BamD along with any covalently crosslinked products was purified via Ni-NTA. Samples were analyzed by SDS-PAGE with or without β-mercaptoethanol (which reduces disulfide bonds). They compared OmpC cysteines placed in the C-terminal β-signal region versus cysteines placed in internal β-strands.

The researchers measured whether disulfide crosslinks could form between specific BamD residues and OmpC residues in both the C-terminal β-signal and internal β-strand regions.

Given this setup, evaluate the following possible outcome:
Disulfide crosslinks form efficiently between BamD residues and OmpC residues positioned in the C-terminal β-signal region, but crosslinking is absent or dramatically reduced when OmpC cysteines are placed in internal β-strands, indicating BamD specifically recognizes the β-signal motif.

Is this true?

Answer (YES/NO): NO